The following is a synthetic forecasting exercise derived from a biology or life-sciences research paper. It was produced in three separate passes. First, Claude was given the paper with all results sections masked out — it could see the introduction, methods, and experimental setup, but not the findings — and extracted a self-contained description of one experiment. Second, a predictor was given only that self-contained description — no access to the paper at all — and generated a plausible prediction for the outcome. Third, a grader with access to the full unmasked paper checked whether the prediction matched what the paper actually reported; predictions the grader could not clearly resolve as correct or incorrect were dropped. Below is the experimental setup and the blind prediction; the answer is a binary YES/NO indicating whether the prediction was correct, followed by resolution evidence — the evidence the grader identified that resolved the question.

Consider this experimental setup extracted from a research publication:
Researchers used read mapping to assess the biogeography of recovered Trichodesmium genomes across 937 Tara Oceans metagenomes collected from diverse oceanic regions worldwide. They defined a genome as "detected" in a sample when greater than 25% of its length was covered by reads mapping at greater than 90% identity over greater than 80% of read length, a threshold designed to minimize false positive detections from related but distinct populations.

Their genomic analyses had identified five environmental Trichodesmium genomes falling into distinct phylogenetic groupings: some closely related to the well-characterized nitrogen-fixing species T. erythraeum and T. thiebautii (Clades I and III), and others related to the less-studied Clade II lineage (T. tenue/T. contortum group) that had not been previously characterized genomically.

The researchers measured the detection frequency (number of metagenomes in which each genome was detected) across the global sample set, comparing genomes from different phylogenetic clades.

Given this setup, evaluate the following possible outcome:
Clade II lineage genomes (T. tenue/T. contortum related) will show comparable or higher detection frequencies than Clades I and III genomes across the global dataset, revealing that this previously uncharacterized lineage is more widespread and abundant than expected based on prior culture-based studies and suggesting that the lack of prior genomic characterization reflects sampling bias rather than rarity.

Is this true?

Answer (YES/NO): YES